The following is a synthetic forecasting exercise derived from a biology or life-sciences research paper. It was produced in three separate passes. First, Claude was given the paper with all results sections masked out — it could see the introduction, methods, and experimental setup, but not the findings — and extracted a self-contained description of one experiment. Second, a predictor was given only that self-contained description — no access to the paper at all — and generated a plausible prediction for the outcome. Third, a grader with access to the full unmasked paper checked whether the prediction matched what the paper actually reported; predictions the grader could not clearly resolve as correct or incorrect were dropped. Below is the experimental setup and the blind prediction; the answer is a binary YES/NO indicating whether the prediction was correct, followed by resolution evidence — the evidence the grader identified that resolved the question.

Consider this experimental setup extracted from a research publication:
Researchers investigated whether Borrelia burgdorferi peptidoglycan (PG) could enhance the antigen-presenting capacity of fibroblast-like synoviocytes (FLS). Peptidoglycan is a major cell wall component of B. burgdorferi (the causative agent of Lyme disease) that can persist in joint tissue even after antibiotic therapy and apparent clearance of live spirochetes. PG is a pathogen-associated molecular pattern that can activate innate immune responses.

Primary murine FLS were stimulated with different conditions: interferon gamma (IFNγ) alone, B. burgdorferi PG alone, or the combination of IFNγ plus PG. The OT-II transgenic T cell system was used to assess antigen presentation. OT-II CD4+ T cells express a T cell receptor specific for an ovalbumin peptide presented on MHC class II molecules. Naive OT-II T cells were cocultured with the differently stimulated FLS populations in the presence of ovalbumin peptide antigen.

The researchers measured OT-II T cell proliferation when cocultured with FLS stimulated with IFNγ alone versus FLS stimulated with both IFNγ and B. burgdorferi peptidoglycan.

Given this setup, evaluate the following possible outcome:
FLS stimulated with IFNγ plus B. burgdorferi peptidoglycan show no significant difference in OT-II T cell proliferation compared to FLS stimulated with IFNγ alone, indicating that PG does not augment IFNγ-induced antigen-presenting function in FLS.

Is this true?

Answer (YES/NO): NO